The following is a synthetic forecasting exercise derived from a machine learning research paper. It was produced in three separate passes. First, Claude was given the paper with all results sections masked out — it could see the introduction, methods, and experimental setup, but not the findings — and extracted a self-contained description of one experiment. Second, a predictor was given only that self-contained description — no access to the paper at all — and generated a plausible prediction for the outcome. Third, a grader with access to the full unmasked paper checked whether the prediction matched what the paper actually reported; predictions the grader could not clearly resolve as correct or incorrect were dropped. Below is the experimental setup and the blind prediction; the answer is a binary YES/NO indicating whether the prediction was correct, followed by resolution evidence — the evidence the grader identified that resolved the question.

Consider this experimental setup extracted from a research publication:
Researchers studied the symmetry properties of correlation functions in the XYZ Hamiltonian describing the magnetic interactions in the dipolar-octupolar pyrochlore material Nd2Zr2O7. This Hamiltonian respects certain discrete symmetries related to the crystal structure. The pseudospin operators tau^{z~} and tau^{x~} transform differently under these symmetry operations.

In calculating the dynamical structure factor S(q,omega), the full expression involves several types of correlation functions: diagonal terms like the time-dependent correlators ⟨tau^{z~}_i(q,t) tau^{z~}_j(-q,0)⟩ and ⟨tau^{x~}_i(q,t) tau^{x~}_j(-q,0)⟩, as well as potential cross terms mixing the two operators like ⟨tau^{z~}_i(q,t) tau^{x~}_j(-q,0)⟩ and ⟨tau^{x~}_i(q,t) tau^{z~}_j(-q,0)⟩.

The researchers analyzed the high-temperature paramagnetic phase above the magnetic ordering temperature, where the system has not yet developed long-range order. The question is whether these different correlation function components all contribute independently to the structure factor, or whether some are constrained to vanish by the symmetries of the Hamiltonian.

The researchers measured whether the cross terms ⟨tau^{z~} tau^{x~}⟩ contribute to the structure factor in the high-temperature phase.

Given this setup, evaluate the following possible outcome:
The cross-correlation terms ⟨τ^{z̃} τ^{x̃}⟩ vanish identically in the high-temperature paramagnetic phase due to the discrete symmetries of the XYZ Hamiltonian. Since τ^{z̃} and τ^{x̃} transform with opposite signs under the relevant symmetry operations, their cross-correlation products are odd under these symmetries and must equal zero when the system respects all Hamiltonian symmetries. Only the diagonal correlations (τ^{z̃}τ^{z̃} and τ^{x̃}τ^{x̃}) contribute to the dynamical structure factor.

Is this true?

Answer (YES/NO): YES